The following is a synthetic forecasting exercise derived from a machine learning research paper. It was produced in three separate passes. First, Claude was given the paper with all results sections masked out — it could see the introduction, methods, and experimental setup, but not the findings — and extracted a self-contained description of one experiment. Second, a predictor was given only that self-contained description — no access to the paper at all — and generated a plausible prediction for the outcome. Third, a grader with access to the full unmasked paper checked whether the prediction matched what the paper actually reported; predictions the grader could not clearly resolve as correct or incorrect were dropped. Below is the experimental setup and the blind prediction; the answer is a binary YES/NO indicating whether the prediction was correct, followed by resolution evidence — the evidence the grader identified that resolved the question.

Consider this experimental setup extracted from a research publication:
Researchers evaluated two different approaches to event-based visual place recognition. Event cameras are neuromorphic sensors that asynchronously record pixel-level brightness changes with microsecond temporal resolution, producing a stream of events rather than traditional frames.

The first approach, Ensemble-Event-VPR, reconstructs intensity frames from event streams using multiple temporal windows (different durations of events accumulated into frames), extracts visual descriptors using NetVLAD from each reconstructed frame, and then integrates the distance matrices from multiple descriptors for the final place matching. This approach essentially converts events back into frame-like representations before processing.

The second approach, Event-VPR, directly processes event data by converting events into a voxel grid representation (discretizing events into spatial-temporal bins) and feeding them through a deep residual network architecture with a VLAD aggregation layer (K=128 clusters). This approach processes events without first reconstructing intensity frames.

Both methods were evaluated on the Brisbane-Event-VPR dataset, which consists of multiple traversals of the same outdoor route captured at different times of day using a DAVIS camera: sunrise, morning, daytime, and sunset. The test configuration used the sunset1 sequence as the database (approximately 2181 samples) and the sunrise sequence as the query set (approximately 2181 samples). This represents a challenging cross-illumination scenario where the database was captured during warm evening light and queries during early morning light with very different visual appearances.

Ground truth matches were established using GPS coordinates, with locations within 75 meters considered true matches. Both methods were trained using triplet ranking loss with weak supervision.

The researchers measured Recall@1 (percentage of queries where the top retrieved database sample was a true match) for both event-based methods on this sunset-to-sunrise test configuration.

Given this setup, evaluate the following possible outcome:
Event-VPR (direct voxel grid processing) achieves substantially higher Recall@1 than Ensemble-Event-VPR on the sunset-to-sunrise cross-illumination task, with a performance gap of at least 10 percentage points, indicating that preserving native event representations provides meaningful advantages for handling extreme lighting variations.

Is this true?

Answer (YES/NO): NO